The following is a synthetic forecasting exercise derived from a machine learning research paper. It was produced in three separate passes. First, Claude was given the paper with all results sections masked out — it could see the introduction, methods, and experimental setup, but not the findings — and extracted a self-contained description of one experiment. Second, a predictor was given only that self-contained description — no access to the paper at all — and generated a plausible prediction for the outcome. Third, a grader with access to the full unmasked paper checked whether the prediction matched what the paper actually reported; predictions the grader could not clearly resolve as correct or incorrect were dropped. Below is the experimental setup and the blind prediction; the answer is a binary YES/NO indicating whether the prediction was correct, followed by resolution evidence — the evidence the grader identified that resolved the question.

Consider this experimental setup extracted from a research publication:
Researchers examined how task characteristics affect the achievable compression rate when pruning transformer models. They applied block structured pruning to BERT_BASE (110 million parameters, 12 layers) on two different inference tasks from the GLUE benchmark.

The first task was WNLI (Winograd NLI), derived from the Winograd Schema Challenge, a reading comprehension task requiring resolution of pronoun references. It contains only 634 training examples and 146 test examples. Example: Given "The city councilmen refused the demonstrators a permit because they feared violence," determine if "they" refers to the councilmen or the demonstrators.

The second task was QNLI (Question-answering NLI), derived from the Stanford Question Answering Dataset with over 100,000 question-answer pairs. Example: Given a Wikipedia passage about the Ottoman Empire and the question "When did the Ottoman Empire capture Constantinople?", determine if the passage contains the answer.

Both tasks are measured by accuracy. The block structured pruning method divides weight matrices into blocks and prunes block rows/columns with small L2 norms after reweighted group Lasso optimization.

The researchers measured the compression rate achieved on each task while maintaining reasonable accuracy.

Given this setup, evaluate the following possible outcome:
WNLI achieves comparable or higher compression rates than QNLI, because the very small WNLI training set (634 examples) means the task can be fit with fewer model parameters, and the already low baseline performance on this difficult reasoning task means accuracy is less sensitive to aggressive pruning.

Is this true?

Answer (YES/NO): YES